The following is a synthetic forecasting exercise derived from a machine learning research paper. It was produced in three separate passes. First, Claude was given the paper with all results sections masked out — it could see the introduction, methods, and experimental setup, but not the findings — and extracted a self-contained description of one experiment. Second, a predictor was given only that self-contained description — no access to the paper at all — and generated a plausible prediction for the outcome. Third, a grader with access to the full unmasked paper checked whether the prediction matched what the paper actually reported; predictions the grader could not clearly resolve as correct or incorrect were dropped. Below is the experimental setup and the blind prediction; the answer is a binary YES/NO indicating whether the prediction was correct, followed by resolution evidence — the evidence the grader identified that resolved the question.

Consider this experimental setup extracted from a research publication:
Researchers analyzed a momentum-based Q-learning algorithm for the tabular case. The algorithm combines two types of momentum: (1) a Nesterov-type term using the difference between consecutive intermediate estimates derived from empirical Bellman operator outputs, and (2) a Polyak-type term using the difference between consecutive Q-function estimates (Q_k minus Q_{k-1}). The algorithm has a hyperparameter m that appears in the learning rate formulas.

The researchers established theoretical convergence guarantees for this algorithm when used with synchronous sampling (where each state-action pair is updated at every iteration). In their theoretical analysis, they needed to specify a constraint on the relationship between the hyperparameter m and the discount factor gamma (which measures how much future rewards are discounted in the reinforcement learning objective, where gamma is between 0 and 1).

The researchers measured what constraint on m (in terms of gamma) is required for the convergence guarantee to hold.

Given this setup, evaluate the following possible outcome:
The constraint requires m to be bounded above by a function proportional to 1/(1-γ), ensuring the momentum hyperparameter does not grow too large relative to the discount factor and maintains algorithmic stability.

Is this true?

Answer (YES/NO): NO